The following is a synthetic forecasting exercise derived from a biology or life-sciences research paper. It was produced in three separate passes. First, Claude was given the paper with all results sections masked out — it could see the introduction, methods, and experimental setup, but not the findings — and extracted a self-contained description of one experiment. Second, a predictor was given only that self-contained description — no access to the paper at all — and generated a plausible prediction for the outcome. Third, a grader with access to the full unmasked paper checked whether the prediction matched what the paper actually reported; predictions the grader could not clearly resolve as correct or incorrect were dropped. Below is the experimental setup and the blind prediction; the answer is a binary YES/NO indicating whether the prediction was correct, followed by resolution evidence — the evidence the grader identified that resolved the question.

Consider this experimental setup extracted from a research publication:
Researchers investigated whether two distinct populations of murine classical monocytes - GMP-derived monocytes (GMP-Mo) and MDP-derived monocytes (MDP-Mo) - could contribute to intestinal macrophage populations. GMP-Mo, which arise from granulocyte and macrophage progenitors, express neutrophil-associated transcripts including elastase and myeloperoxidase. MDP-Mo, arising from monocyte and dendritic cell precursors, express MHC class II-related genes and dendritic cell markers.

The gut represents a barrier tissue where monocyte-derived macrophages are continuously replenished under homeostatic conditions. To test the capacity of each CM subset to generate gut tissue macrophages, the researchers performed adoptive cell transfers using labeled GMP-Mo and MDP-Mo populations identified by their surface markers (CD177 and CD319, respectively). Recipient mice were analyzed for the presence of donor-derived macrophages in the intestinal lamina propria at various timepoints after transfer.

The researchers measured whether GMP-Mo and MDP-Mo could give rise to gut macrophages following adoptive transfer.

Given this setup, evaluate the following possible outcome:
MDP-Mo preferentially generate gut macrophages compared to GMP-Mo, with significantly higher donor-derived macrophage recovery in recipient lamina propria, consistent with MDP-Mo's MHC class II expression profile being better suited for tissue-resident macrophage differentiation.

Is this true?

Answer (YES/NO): NO